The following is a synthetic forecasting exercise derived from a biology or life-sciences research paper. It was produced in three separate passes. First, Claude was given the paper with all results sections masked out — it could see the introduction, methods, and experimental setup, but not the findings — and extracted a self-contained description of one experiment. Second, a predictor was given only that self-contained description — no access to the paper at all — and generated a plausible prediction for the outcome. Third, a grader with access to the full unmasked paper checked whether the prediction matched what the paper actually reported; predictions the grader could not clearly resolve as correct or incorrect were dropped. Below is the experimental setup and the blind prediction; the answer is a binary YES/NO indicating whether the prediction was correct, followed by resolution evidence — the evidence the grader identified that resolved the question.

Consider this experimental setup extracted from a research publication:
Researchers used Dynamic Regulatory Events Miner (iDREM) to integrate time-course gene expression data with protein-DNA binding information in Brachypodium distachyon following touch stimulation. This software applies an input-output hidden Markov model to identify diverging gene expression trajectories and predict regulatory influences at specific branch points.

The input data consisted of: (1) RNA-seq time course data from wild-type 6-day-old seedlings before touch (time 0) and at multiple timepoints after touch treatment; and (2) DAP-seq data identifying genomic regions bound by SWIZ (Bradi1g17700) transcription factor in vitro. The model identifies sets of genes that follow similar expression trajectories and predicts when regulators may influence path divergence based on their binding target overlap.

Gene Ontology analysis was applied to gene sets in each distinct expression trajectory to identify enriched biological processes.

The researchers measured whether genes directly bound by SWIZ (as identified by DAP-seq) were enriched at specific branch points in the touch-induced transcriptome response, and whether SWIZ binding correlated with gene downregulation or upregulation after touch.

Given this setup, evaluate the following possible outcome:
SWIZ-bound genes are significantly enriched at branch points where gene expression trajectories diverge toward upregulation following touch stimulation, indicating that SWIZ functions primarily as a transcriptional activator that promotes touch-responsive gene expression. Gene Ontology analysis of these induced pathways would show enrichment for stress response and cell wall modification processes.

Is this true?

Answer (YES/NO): NO